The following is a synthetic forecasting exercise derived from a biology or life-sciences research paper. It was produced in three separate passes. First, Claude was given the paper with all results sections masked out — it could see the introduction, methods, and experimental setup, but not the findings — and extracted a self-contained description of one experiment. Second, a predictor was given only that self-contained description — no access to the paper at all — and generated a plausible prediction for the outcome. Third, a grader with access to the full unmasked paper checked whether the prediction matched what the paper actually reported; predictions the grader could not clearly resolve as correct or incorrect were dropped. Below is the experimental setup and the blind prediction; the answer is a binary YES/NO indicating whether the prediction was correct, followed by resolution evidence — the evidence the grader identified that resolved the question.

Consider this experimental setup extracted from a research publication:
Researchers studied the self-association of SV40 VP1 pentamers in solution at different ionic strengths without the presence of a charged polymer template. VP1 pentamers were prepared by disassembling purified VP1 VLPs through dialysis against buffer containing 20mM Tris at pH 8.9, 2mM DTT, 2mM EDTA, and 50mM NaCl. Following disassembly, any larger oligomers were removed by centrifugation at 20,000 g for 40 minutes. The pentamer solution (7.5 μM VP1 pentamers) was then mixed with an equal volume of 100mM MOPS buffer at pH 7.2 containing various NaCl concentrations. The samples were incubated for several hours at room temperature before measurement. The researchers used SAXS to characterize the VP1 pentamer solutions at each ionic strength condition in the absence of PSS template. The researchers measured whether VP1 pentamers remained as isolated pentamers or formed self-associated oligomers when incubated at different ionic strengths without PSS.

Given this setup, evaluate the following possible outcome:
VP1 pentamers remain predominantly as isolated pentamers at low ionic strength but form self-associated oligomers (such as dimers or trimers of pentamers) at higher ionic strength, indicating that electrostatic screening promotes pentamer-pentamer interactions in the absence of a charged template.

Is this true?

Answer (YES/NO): NO